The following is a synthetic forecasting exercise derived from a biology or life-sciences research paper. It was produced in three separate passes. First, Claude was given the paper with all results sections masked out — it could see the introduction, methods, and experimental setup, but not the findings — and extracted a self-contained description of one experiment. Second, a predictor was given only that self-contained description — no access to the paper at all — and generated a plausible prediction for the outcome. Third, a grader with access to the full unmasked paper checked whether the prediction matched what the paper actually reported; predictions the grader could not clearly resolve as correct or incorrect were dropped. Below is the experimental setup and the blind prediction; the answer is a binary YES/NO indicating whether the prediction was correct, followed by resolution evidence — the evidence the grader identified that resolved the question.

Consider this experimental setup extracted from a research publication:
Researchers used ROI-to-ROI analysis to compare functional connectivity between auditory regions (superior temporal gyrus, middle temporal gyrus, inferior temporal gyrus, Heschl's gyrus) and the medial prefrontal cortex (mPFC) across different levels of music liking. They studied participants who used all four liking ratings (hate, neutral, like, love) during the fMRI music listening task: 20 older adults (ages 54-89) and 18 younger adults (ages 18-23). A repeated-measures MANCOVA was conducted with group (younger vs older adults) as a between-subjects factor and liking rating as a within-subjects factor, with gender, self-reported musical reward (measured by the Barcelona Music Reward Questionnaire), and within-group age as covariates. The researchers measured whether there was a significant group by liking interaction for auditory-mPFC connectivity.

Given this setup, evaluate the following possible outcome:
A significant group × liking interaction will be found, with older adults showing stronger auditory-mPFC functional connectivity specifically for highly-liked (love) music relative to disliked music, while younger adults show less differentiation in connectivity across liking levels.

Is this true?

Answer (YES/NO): NO